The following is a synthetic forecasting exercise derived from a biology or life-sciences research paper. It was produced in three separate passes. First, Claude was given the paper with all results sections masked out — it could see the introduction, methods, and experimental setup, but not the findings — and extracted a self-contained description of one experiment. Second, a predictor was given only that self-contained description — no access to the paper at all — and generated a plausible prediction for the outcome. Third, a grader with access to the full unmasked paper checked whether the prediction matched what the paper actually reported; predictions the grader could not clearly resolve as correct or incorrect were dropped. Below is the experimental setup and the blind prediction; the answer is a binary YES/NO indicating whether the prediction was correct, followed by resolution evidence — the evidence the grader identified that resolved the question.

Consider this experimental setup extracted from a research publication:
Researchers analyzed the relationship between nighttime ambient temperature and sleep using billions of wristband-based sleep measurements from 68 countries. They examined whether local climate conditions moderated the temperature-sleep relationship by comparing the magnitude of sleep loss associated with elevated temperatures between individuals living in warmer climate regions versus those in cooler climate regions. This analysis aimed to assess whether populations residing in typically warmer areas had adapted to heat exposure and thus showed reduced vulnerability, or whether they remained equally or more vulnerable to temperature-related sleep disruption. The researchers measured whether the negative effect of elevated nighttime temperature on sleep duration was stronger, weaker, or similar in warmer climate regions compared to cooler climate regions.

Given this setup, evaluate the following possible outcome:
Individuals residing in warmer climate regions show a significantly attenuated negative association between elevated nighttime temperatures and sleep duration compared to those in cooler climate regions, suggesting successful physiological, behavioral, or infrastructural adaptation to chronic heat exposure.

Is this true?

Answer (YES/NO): NO